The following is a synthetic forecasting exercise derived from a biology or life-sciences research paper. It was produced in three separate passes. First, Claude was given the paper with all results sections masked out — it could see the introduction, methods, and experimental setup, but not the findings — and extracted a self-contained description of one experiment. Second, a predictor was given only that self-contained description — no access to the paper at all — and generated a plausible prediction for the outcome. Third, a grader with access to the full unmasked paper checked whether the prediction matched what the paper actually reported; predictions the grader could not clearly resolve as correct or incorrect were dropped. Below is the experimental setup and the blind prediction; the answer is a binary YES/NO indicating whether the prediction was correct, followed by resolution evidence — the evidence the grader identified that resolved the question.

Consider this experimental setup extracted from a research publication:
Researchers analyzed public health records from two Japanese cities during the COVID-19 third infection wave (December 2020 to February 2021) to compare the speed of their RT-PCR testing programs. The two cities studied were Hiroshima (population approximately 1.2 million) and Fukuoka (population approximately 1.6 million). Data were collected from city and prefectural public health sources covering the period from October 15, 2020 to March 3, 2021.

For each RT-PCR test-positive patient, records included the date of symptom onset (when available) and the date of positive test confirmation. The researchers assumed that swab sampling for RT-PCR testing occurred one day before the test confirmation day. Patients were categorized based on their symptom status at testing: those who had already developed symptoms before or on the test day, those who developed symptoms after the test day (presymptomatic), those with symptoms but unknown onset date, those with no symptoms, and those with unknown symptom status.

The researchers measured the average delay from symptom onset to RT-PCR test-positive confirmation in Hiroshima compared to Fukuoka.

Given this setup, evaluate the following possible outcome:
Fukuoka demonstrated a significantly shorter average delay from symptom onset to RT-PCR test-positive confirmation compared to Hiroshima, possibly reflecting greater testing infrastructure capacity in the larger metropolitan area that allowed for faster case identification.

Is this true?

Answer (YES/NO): NO